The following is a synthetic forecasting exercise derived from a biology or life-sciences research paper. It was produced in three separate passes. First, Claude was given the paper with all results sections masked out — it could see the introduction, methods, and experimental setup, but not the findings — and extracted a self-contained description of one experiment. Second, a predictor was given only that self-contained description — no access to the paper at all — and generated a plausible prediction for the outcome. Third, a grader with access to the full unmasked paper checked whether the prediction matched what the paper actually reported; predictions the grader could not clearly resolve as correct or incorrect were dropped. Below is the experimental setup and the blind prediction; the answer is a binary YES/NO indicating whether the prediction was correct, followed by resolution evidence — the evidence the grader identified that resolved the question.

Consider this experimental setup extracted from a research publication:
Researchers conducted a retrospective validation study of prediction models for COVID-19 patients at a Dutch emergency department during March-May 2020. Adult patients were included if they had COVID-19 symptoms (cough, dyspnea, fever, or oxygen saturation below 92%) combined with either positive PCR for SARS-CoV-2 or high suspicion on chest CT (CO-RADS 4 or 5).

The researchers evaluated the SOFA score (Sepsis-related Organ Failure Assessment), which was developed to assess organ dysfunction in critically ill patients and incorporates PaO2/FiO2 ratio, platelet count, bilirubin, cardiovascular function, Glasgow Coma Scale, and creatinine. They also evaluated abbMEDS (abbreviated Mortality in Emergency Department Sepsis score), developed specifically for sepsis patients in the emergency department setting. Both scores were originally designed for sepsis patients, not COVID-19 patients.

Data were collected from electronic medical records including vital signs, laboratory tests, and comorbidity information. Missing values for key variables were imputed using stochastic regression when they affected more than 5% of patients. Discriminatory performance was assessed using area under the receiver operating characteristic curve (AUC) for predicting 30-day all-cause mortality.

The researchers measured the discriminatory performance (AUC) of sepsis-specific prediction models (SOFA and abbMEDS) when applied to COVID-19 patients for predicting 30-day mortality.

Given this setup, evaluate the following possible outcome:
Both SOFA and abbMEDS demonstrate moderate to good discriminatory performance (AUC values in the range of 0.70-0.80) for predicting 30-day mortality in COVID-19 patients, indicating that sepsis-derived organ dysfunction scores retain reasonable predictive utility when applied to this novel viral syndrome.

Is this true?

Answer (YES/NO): YES